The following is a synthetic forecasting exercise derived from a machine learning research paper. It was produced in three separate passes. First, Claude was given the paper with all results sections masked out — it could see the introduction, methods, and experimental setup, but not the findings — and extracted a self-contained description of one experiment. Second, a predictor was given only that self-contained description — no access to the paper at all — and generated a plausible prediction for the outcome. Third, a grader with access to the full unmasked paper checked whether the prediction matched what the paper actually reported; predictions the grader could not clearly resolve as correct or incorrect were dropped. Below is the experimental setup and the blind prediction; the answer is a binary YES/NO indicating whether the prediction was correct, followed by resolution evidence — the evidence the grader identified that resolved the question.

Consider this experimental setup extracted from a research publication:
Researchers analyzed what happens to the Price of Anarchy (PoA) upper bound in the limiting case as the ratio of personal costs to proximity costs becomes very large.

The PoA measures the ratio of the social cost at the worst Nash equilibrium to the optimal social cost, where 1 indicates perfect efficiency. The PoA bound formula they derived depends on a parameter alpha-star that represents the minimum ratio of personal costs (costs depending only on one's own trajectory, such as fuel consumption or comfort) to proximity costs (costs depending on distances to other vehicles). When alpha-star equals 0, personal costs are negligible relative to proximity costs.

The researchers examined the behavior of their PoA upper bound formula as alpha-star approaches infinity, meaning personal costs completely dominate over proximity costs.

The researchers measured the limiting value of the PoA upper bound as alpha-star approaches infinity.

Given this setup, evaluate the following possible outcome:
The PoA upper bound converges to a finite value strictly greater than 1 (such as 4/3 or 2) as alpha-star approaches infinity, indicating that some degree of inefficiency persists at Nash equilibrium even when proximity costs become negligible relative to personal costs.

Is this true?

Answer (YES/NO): NO